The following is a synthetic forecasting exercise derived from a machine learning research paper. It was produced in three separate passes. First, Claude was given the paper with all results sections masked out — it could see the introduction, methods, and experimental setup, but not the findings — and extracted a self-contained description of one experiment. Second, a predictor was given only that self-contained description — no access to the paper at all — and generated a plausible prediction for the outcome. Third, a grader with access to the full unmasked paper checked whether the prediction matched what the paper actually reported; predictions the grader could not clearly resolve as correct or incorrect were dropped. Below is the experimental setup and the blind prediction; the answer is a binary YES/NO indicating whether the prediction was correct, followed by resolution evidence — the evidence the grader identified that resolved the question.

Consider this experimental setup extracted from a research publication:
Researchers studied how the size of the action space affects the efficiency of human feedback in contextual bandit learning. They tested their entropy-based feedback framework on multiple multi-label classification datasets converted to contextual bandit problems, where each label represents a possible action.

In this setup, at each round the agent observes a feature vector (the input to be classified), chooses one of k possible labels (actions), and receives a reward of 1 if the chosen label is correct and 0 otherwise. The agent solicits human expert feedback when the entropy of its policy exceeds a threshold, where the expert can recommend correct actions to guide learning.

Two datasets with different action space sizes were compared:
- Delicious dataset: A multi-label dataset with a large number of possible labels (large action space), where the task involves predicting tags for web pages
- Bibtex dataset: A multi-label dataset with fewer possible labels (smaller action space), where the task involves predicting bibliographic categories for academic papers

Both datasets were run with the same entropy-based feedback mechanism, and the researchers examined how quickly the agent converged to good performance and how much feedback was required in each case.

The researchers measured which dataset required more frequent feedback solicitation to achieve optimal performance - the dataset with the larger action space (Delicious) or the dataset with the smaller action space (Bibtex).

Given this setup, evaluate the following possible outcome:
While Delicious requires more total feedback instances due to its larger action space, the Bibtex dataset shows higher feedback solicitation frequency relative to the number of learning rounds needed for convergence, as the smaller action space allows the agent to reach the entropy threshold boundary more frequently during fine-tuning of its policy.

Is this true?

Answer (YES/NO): NO